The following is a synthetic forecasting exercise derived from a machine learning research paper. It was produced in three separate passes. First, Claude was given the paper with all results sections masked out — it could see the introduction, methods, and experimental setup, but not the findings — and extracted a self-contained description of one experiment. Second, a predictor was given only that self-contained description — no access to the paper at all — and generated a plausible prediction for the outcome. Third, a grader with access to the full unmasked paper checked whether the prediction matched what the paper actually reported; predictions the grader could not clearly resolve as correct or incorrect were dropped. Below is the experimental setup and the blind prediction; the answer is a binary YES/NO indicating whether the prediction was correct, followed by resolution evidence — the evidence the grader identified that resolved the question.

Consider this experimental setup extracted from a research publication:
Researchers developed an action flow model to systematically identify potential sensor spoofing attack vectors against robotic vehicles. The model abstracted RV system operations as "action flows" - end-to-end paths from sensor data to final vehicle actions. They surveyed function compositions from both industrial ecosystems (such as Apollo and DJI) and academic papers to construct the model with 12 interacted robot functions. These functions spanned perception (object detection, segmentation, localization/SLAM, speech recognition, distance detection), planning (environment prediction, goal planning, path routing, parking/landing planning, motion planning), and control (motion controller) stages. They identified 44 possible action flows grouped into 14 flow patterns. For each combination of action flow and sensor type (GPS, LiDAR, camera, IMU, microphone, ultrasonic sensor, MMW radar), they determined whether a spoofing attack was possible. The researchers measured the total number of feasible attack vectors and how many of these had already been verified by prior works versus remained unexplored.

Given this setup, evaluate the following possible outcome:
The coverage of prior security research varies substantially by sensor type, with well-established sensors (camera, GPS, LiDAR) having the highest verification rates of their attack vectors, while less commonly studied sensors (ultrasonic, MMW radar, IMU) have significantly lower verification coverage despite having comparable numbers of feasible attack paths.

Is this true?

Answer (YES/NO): NO